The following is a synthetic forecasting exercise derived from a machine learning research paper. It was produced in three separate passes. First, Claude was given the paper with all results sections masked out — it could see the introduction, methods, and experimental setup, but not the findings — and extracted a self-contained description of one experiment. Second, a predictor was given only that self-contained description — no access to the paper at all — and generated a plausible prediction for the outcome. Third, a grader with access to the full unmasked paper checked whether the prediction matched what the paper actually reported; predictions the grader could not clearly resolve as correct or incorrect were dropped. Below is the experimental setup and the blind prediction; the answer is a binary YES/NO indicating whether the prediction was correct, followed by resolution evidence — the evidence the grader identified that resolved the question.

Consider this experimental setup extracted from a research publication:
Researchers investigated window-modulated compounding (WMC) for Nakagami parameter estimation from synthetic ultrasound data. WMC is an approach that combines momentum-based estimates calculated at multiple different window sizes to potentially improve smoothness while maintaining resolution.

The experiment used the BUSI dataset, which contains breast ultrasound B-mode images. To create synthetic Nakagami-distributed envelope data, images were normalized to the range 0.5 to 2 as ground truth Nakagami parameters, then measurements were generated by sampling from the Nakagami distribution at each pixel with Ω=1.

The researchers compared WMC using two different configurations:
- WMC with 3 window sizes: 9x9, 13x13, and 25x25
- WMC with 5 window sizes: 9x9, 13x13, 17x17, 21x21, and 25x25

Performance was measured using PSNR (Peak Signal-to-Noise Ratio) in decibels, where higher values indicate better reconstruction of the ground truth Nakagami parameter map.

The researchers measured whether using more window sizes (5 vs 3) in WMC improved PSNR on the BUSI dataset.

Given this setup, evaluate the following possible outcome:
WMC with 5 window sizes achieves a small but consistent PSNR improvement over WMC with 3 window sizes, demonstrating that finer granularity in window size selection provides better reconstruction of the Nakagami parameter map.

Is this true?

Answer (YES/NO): YES